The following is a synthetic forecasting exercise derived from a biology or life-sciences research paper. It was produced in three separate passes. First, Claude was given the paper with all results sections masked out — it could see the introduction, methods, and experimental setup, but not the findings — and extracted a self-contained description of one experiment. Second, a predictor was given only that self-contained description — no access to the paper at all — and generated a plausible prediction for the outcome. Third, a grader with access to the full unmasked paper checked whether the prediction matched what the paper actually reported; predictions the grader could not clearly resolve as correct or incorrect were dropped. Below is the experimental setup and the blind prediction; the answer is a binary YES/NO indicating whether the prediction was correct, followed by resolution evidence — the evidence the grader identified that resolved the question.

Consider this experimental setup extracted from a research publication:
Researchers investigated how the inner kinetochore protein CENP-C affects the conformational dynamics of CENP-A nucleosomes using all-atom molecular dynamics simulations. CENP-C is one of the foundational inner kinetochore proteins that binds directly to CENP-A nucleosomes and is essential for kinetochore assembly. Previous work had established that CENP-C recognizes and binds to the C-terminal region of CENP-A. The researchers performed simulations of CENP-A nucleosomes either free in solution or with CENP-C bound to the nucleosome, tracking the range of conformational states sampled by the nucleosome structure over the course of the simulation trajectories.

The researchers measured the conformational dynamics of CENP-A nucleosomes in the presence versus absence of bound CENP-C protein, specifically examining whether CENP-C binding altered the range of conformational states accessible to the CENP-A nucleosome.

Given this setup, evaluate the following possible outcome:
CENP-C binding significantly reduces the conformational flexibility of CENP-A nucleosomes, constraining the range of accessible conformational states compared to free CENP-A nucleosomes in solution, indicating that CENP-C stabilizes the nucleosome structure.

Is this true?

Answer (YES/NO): YES